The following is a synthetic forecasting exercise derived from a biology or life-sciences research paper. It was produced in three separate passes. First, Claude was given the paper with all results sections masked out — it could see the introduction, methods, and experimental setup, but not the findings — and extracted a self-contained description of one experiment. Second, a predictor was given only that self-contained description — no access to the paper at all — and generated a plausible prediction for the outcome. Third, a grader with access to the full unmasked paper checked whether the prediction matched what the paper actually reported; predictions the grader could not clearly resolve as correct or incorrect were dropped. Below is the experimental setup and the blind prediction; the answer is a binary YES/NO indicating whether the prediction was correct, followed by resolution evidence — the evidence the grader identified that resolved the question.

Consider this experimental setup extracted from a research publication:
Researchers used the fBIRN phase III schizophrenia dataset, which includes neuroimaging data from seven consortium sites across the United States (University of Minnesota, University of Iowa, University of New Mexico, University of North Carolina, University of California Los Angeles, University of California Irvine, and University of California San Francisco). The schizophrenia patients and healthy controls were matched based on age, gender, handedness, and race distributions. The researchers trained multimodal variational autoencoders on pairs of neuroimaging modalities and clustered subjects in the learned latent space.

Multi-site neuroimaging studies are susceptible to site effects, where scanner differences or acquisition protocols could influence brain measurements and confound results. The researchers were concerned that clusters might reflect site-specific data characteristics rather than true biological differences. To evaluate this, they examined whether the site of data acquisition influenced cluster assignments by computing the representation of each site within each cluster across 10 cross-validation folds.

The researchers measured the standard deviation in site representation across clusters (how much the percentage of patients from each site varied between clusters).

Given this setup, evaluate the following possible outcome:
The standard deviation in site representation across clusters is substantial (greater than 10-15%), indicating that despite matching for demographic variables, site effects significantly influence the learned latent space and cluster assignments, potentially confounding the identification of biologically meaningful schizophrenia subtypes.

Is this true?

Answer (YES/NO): NO